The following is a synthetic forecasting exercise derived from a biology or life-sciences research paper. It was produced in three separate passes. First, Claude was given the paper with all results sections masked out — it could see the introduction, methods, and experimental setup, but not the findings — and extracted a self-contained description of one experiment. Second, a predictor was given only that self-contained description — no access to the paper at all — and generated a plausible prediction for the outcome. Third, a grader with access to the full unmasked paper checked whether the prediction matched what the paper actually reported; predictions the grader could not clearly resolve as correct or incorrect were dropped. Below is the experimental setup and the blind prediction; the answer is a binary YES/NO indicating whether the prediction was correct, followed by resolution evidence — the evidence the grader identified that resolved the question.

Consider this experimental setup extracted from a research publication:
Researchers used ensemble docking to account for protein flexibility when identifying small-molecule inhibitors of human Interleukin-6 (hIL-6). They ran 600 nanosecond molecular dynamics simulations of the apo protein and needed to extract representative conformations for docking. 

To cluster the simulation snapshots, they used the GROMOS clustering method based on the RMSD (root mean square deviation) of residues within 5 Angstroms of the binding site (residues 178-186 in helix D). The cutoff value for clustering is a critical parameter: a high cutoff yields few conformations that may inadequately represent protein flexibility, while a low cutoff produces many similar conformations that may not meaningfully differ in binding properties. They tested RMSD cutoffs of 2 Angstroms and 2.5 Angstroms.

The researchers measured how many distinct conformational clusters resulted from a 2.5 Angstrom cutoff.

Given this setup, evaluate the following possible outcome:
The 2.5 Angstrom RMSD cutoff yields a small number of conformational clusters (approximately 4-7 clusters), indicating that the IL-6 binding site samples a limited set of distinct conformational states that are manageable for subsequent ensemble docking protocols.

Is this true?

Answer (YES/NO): NO